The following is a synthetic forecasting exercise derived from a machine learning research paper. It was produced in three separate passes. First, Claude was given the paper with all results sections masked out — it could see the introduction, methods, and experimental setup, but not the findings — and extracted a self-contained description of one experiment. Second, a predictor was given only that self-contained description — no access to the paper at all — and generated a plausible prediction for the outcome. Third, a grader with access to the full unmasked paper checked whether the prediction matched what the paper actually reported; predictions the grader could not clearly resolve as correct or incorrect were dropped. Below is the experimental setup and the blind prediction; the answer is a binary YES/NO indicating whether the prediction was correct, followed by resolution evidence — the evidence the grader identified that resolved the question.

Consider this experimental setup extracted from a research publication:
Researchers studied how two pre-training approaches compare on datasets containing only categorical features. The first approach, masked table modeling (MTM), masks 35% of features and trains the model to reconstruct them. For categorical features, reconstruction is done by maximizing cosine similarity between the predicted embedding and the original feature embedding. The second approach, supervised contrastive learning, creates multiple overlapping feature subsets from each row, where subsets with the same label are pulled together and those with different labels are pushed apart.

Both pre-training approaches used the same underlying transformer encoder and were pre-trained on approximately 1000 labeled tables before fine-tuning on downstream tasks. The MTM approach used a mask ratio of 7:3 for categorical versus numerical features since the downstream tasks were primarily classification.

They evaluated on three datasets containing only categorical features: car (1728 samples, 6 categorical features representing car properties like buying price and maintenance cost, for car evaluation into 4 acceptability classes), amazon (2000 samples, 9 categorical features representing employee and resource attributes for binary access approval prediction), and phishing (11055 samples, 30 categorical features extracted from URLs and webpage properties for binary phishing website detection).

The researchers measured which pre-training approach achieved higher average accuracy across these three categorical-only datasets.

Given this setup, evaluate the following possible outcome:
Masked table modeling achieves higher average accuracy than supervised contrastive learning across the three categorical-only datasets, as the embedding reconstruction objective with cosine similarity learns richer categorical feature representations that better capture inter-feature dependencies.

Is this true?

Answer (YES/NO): YES